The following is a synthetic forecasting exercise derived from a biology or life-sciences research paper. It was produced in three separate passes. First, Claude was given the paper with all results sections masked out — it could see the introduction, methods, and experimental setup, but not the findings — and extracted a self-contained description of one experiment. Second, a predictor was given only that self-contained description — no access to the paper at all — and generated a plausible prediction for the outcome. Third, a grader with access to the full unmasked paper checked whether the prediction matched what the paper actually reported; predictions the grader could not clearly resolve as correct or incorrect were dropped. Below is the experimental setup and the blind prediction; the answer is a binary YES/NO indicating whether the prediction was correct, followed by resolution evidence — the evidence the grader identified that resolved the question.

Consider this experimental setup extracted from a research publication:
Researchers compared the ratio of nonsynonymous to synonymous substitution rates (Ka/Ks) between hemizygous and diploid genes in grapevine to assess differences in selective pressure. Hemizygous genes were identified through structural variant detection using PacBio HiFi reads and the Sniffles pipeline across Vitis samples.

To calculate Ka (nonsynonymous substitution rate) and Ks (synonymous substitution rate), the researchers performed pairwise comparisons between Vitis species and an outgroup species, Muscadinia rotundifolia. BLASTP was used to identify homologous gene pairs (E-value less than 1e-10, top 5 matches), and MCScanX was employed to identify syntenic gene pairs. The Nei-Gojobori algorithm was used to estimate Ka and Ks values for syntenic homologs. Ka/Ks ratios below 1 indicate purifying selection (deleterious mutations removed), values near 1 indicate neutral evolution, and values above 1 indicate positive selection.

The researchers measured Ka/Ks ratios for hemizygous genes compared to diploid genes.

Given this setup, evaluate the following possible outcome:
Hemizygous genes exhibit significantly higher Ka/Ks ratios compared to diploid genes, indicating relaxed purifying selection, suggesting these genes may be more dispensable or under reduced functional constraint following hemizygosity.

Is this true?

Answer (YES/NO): YES